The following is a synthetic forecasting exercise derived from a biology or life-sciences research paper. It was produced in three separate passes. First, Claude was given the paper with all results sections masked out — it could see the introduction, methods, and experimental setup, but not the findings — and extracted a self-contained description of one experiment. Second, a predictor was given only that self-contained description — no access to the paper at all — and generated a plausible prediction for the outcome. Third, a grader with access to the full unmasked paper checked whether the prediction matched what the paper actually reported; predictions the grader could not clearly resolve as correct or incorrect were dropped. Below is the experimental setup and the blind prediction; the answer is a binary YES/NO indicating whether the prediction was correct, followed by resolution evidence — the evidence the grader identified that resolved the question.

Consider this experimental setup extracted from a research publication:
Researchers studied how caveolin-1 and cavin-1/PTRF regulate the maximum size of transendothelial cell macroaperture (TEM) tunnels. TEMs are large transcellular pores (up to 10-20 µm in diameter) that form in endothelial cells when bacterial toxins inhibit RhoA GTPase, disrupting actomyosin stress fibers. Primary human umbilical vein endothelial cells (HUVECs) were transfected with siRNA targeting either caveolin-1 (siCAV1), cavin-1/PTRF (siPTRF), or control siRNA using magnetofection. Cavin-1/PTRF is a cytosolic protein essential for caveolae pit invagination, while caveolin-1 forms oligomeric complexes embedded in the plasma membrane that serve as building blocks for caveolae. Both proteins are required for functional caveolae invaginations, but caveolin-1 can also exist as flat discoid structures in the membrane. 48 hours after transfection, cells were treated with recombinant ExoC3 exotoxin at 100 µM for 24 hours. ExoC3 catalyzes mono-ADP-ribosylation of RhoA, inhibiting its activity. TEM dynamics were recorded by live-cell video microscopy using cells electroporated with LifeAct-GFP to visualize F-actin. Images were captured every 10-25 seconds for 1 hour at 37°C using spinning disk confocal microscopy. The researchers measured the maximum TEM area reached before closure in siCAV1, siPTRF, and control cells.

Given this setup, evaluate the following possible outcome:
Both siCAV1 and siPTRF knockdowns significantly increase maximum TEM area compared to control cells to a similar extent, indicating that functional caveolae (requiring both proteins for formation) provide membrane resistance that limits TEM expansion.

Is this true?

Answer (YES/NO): NO